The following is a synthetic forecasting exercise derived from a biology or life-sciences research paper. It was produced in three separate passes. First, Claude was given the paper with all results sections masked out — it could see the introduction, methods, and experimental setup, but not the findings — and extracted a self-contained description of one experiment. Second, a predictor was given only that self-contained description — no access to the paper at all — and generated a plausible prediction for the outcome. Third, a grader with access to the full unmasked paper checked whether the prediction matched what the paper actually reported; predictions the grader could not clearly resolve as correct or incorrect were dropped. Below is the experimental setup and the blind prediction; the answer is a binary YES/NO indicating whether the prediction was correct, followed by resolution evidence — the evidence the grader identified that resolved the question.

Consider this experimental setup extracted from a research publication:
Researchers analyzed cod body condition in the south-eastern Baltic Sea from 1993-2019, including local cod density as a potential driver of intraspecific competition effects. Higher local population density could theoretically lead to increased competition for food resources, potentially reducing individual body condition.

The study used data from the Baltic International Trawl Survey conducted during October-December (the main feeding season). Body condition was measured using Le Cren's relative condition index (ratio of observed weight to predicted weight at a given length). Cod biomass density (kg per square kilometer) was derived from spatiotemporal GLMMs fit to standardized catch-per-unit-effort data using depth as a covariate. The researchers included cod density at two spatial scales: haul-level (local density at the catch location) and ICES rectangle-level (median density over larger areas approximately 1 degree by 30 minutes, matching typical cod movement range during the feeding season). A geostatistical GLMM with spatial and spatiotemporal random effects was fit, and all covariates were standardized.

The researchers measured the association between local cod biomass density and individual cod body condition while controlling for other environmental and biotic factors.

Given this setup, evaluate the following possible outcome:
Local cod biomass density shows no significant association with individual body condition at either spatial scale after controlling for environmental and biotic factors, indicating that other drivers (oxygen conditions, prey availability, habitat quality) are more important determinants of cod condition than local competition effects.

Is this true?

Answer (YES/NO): NO